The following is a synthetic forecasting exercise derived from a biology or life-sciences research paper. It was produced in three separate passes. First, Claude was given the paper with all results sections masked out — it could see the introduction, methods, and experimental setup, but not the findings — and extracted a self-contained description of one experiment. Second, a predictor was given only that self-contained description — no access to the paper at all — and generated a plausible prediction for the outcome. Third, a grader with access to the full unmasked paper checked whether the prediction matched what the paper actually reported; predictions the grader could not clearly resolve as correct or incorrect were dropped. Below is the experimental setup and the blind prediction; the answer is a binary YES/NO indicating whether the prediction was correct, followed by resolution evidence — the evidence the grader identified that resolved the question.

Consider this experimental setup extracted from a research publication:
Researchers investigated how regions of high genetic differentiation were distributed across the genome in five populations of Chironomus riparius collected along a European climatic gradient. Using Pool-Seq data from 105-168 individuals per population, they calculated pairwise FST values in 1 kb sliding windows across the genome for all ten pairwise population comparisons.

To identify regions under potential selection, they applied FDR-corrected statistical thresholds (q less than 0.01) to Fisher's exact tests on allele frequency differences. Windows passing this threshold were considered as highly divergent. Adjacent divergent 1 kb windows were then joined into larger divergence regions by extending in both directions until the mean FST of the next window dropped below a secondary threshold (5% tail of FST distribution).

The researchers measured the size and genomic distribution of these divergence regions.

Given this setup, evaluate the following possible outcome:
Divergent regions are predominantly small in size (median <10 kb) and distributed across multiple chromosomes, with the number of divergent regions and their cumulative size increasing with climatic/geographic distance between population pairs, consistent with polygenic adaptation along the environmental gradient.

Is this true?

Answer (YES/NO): NO